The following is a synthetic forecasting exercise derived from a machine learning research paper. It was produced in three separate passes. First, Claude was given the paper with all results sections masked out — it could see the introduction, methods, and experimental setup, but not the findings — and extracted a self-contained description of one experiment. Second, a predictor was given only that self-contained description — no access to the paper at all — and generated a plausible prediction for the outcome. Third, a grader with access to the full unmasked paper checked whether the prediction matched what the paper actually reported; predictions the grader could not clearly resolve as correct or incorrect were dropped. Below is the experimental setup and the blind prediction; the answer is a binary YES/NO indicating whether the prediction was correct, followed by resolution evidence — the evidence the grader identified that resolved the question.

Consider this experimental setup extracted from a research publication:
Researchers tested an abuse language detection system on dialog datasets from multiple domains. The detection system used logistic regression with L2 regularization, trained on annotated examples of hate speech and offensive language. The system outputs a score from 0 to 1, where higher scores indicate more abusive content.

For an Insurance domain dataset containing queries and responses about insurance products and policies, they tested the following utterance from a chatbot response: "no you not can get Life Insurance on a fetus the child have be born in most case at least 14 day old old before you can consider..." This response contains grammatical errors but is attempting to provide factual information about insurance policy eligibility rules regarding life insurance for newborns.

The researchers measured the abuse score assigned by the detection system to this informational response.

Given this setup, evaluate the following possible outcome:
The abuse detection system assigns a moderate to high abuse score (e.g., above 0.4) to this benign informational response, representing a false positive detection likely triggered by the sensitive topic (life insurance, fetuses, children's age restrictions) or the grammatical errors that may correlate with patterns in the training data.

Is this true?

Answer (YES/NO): YES